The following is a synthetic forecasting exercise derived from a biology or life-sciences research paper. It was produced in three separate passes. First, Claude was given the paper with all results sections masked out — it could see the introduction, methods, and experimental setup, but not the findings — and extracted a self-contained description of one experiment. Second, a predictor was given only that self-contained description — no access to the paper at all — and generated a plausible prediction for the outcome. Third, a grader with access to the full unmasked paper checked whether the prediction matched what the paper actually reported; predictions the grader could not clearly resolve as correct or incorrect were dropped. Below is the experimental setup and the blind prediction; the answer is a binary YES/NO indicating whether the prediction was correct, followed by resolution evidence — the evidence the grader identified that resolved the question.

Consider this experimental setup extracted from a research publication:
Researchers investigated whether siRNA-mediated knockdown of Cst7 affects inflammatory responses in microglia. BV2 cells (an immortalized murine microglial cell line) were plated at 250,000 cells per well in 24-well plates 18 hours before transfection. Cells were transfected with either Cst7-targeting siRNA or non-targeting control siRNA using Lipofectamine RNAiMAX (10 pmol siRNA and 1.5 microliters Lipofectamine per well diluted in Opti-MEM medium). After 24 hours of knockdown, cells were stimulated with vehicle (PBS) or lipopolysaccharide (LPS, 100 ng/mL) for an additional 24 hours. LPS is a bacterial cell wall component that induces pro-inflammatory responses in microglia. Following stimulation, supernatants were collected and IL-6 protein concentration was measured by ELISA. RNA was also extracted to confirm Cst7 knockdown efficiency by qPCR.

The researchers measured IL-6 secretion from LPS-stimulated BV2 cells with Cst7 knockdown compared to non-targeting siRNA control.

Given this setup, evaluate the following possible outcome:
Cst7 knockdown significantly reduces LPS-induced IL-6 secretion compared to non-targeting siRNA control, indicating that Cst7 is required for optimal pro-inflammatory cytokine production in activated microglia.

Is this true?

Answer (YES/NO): NO